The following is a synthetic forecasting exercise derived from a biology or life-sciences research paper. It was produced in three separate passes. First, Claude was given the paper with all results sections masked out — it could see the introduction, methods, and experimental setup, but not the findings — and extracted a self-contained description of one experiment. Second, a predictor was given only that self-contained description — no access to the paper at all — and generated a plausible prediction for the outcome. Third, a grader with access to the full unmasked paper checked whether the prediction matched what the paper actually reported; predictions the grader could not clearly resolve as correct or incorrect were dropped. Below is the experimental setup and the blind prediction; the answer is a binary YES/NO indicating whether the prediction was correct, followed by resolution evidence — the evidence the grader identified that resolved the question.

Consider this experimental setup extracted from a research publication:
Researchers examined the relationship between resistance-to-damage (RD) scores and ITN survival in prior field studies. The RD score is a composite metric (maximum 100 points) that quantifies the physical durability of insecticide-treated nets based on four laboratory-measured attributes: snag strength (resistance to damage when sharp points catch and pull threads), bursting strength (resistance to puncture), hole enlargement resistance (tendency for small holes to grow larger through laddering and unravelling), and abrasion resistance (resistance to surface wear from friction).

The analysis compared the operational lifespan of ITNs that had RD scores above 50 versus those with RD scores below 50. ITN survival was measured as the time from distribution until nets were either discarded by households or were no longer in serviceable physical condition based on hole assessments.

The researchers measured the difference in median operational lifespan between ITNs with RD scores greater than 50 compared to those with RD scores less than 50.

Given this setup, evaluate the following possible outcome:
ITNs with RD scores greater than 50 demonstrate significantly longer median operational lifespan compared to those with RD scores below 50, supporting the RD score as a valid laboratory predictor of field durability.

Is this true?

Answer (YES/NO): YES